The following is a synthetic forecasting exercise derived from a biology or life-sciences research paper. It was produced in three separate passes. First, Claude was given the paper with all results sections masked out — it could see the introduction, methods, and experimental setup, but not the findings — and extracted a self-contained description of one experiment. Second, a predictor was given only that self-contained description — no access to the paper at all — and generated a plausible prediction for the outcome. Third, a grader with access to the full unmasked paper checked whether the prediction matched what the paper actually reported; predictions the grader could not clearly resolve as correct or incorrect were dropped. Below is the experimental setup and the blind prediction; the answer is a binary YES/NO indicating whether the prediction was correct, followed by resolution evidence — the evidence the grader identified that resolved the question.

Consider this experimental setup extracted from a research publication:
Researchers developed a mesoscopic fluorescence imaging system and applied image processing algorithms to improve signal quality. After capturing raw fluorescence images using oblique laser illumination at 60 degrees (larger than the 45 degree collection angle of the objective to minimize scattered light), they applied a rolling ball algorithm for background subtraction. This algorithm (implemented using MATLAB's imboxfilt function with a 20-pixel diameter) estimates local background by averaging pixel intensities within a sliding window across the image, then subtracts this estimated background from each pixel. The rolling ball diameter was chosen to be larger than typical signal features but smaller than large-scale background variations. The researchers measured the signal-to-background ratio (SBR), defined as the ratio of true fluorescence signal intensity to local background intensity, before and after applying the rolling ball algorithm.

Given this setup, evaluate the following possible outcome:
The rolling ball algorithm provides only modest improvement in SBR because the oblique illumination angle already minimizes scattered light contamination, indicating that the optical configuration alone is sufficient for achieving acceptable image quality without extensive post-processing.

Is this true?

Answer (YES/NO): NO